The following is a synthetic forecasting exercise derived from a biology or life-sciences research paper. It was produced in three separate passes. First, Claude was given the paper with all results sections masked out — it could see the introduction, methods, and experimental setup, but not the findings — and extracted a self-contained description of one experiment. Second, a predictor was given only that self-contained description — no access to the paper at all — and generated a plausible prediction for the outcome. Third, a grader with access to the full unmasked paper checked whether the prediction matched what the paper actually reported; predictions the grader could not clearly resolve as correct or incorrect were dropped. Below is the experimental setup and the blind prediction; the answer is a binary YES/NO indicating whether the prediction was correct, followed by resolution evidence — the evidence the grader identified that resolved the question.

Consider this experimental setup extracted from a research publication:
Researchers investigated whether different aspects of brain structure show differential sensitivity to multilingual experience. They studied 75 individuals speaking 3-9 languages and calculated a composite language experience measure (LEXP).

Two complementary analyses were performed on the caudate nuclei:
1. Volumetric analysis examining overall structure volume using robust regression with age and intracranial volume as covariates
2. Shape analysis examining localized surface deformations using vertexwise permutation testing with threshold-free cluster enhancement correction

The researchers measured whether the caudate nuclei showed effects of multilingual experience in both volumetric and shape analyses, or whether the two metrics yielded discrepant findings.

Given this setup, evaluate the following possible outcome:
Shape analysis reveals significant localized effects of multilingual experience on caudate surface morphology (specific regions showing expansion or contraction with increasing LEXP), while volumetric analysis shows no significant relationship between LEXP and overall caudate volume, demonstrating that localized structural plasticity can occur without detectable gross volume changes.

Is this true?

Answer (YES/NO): NO